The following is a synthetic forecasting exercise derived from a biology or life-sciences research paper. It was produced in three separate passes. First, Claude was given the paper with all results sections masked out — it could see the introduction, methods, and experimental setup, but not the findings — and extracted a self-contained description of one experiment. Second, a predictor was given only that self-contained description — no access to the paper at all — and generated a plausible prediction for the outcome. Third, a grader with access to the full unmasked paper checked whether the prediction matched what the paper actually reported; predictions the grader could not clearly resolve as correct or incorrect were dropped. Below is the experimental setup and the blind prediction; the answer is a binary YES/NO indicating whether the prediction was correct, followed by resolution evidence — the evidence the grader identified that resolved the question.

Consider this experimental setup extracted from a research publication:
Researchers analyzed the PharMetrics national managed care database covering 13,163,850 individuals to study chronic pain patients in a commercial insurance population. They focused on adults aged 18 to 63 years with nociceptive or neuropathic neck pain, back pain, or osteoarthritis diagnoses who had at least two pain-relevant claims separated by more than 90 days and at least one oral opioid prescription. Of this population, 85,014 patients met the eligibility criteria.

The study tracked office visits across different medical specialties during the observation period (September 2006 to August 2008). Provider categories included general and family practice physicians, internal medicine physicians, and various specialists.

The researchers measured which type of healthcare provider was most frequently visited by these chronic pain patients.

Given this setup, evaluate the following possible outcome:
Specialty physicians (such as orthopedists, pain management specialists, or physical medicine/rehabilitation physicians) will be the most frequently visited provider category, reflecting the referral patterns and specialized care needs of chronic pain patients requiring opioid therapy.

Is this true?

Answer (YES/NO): NO